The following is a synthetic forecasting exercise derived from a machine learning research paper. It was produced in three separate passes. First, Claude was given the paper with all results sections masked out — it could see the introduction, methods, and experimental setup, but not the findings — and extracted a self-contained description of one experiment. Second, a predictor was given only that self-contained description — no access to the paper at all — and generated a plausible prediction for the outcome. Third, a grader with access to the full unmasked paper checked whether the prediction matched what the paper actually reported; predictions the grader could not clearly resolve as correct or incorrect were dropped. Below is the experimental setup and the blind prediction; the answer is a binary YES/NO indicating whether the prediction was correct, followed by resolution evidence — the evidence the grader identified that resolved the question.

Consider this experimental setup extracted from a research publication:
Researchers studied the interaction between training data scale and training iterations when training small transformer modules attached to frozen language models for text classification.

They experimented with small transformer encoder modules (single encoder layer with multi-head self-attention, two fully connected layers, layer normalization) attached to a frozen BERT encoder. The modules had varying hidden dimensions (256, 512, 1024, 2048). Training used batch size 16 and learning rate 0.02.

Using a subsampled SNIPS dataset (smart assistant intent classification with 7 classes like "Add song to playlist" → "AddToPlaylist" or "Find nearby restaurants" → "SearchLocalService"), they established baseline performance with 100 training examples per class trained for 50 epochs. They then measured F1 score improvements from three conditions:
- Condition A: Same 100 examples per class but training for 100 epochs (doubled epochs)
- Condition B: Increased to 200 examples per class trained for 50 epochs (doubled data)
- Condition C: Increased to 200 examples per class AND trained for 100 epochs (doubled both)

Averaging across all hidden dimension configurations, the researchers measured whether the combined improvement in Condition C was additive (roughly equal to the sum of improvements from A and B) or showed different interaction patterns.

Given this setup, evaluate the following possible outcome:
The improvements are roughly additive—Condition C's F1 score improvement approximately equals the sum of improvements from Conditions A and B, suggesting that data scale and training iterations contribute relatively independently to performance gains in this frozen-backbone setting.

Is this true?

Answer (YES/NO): NO